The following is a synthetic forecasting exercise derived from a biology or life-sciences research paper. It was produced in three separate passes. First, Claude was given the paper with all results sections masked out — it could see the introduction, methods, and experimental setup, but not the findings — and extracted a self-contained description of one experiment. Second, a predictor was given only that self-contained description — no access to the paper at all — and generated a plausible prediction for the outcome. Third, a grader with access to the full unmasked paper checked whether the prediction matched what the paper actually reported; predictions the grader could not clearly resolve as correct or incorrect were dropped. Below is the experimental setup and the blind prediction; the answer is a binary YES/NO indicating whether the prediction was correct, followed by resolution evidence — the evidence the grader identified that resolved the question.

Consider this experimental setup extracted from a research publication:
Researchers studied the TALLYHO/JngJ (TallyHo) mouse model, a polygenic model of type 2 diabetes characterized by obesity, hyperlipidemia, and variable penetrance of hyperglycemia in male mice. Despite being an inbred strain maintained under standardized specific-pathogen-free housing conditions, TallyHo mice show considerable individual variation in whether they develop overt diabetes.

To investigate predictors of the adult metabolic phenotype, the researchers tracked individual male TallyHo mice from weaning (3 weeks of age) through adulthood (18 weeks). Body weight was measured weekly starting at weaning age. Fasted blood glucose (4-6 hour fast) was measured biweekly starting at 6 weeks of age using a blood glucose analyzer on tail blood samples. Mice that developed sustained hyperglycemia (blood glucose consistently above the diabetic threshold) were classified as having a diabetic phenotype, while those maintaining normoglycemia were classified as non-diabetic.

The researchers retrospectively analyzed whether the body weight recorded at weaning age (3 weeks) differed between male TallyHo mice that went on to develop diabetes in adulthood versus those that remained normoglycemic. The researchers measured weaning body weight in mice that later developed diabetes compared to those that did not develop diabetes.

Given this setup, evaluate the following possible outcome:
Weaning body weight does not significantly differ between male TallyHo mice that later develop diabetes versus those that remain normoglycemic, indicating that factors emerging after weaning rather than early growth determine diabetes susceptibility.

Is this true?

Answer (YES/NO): NO